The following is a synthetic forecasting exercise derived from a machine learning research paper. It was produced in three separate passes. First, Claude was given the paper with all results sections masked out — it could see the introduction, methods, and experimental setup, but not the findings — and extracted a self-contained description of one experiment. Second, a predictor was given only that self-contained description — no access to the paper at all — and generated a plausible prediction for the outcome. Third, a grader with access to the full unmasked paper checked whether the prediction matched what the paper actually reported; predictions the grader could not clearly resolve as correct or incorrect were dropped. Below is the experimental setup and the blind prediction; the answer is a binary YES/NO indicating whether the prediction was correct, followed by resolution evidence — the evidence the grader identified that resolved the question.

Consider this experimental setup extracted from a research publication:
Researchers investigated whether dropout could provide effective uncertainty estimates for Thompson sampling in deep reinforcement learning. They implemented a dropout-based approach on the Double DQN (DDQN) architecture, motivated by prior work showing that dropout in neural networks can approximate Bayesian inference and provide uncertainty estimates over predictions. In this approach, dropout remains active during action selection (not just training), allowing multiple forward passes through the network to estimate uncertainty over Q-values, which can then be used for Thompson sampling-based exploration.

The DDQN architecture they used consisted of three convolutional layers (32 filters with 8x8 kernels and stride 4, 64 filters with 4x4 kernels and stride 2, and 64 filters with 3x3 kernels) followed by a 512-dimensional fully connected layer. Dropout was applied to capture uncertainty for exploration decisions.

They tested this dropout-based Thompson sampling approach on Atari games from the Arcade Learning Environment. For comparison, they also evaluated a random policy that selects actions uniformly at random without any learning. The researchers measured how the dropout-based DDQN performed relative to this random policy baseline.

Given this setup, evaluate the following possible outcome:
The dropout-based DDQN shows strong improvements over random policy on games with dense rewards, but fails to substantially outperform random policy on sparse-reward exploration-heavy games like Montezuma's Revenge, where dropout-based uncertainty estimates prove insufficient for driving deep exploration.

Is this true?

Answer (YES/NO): NO